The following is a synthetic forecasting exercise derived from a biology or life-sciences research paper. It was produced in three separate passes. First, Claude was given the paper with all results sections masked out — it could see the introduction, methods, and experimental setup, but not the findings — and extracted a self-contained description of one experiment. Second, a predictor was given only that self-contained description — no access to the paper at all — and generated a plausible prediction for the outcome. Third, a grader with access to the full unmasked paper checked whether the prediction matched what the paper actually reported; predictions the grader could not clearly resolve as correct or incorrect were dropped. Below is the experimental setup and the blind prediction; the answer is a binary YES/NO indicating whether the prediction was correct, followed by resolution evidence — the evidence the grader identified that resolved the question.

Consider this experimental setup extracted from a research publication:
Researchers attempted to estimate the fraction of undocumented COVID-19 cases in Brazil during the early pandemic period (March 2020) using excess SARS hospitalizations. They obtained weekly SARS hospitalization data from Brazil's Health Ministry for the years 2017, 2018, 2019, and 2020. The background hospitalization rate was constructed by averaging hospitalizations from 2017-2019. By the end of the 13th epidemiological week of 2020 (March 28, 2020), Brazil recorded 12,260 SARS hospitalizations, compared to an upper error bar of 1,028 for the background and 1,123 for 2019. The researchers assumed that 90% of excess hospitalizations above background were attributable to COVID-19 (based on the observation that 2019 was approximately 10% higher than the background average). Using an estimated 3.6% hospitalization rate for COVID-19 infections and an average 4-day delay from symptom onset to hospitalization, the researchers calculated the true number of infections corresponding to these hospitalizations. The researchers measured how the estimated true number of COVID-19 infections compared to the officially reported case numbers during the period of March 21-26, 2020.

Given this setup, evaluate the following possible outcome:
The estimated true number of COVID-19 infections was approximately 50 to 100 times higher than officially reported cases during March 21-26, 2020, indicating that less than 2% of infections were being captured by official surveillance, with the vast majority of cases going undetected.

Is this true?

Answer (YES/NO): NO